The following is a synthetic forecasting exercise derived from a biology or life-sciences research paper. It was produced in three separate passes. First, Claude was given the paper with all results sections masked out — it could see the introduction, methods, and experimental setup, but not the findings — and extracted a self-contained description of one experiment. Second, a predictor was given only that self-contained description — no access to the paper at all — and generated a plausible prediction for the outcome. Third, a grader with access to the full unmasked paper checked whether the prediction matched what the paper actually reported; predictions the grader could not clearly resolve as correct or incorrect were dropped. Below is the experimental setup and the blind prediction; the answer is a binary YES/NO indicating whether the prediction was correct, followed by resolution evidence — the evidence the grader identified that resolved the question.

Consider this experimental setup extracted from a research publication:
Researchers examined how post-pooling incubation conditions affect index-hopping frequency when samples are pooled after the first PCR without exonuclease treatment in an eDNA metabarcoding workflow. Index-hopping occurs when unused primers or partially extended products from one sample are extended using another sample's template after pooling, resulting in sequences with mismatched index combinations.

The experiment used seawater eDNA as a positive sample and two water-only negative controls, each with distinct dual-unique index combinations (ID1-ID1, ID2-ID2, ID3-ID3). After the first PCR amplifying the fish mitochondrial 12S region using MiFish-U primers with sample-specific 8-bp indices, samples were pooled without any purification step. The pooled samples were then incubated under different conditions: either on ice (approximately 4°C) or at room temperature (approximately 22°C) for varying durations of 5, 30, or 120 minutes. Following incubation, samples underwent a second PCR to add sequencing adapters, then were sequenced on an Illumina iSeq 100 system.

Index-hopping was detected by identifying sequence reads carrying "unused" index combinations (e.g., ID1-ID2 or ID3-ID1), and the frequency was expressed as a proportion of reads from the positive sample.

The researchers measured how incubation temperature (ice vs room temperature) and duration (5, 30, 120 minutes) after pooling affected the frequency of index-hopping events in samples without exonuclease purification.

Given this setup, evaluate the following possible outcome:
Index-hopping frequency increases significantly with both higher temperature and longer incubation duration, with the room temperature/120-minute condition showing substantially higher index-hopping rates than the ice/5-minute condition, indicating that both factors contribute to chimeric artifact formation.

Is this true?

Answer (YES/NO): NO